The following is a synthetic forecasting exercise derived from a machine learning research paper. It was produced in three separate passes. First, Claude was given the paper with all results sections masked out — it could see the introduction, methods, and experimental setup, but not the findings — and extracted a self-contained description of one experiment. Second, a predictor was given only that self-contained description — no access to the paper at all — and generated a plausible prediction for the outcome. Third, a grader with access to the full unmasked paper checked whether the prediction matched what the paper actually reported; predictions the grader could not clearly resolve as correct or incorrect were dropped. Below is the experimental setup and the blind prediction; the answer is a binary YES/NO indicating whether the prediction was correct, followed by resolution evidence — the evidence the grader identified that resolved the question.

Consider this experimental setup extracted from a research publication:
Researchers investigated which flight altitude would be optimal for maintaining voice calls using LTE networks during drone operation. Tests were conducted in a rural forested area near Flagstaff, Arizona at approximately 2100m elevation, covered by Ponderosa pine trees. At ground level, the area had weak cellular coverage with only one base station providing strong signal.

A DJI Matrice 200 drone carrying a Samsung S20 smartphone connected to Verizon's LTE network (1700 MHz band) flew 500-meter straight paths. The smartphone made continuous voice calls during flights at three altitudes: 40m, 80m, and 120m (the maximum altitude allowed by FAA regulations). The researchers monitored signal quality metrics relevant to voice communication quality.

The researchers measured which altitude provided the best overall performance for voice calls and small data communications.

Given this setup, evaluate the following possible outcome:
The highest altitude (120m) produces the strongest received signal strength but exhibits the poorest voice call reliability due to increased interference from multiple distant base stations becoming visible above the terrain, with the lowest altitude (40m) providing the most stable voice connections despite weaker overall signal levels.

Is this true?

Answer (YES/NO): NO